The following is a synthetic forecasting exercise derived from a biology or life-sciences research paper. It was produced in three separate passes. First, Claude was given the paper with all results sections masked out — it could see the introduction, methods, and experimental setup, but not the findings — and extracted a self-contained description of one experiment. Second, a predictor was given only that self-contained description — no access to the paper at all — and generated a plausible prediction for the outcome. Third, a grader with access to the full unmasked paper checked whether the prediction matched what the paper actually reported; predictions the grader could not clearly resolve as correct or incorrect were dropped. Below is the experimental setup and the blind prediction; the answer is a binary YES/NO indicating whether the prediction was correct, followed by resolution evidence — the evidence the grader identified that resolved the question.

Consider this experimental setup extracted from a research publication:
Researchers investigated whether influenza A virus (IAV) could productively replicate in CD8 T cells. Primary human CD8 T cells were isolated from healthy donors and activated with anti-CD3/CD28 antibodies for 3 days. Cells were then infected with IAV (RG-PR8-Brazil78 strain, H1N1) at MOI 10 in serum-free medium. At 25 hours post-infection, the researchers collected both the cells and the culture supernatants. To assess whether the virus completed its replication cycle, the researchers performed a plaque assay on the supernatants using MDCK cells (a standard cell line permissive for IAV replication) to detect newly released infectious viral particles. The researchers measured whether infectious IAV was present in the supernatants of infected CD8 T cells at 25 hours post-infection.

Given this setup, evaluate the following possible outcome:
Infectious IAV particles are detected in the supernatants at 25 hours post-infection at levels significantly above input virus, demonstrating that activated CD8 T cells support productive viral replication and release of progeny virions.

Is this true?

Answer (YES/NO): NO